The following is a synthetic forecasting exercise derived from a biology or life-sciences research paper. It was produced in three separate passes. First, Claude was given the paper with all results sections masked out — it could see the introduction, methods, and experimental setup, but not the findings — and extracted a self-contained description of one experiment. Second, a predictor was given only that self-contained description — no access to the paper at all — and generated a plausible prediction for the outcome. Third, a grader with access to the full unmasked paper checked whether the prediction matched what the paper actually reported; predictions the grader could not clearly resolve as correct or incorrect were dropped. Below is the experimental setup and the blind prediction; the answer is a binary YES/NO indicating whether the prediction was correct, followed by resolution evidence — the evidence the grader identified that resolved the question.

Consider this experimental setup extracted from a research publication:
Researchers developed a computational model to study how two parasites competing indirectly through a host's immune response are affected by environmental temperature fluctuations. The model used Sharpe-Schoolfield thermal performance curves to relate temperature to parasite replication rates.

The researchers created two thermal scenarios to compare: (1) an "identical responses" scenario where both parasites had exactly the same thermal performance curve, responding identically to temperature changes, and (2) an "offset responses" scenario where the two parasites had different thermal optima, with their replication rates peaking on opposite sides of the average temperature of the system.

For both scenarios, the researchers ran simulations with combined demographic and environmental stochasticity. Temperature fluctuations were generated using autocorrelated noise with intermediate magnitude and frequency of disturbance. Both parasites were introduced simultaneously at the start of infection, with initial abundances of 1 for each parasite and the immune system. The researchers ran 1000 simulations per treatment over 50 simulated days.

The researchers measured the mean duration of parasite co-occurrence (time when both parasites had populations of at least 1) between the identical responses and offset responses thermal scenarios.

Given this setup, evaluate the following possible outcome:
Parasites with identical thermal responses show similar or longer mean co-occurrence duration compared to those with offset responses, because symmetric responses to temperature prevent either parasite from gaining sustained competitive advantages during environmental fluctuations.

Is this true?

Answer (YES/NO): YES